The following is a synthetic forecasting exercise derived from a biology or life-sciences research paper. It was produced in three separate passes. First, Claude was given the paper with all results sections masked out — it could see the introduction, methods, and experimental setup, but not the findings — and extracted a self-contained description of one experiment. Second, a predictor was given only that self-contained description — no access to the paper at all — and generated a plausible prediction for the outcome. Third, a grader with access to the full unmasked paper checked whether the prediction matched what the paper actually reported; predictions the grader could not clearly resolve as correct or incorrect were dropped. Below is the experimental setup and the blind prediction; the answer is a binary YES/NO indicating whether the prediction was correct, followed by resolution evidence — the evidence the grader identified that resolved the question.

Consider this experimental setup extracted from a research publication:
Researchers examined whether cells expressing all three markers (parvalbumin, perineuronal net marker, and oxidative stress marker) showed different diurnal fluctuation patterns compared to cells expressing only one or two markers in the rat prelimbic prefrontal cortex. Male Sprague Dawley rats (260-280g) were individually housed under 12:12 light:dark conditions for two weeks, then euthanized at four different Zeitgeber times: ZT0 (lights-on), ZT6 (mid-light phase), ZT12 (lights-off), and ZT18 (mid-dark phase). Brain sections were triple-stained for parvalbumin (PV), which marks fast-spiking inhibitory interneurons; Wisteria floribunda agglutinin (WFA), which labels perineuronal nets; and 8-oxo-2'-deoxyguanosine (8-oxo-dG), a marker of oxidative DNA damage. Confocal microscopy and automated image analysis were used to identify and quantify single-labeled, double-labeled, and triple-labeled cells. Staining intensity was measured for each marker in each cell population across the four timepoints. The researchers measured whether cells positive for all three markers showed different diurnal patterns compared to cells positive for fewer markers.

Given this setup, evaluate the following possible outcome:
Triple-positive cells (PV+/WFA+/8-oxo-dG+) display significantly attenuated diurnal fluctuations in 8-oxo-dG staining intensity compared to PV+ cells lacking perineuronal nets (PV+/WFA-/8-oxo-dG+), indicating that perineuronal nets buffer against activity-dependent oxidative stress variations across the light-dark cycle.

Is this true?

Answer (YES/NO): NO